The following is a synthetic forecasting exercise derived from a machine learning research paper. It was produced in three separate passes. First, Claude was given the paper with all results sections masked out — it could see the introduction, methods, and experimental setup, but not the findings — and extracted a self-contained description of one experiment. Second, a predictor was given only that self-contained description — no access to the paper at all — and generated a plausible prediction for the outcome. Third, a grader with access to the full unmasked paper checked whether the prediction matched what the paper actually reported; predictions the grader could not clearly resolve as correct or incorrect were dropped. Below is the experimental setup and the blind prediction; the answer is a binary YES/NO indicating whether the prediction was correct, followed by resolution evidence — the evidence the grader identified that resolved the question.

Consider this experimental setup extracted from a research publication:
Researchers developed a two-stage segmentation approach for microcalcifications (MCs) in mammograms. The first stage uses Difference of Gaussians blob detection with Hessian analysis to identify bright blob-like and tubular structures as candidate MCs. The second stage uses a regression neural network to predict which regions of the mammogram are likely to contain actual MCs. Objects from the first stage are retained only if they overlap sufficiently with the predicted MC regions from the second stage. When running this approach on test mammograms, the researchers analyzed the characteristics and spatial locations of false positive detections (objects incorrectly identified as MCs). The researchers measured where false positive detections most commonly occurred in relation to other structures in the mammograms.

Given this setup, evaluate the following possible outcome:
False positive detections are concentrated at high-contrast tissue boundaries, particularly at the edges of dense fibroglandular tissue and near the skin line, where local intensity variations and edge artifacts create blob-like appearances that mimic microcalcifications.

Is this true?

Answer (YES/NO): NO